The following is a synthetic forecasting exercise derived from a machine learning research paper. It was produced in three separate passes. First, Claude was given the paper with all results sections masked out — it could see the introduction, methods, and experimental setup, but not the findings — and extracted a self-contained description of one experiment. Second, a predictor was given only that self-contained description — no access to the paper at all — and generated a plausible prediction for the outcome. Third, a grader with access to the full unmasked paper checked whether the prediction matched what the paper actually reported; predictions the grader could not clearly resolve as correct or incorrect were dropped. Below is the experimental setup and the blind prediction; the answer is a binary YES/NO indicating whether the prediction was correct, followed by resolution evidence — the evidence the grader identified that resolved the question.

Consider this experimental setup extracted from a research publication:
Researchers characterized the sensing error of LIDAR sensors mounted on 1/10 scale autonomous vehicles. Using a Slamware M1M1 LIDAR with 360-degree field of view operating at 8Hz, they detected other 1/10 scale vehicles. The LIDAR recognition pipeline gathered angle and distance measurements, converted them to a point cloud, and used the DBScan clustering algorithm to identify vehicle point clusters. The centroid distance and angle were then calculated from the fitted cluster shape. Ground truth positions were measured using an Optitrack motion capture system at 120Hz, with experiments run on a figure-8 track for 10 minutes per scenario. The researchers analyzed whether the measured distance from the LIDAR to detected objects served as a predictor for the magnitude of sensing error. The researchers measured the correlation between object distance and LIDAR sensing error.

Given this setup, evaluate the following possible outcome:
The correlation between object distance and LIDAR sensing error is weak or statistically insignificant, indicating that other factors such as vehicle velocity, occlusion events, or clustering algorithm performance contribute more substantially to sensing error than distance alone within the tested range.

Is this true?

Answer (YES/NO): NO